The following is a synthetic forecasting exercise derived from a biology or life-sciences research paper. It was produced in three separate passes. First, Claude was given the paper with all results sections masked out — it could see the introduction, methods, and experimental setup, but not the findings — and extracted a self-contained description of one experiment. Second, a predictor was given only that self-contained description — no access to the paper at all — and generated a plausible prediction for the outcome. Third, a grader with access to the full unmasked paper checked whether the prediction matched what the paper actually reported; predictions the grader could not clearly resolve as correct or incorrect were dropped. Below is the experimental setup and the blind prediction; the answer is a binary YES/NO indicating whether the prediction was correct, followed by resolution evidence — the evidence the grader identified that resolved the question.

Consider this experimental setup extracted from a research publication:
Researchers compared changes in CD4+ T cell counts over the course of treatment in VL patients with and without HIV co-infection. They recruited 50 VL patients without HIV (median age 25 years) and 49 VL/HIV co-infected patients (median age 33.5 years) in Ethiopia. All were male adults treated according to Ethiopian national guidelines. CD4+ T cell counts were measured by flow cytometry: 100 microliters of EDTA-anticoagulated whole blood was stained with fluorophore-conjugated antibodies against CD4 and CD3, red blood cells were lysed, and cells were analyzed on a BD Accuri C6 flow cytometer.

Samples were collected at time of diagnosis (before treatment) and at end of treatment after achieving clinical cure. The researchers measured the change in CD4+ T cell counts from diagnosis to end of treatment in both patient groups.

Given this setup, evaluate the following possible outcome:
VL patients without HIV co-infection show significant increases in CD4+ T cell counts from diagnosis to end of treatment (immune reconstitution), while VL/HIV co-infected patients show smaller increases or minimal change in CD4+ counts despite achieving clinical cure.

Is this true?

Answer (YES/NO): YES